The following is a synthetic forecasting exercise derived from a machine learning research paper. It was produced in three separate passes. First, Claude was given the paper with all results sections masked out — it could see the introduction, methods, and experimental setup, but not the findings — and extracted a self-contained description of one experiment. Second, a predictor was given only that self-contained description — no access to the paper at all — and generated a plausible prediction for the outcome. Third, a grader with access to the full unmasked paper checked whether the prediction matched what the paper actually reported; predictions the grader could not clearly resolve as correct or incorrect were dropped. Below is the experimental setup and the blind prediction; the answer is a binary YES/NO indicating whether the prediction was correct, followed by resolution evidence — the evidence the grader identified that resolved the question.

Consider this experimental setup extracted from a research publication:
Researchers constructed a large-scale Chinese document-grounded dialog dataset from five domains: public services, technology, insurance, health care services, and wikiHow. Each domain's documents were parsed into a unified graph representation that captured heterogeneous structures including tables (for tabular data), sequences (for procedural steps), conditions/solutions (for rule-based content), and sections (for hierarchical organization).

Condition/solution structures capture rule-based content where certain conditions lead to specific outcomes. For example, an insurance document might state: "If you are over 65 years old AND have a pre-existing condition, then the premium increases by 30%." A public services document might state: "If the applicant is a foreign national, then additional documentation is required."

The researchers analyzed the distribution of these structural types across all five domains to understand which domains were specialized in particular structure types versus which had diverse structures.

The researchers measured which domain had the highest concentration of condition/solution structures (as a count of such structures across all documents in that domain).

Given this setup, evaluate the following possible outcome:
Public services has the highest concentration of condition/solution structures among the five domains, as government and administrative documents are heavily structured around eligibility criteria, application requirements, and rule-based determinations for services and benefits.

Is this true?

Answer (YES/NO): NO